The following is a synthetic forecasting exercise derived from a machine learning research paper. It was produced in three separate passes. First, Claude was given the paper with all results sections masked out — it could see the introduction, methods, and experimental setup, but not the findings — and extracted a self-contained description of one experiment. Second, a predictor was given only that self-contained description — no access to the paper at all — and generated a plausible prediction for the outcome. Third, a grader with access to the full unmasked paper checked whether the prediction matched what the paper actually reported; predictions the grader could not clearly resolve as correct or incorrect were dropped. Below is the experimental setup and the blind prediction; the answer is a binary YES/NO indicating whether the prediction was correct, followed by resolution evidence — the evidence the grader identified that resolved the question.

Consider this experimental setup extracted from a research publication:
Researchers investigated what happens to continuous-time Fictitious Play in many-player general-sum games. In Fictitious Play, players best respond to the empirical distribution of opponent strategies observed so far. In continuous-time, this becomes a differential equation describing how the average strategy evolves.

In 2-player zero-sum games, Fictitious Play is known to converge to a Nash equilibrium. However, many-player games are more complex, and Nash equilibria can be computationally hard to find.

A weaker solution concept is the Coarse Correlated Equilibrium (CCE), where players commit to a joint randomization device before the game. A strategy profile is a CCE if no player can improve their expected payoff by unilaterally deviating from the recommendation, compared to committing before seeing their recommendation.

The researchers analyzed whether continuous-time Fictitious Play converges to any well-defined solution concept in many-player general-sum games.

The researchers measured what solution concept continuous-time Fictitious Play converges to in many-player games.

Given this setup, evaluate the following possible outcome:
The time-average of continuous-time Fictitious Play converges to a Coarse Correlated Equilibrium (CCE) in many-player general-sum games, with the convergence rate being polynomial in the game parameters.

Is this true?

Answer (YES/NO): NO